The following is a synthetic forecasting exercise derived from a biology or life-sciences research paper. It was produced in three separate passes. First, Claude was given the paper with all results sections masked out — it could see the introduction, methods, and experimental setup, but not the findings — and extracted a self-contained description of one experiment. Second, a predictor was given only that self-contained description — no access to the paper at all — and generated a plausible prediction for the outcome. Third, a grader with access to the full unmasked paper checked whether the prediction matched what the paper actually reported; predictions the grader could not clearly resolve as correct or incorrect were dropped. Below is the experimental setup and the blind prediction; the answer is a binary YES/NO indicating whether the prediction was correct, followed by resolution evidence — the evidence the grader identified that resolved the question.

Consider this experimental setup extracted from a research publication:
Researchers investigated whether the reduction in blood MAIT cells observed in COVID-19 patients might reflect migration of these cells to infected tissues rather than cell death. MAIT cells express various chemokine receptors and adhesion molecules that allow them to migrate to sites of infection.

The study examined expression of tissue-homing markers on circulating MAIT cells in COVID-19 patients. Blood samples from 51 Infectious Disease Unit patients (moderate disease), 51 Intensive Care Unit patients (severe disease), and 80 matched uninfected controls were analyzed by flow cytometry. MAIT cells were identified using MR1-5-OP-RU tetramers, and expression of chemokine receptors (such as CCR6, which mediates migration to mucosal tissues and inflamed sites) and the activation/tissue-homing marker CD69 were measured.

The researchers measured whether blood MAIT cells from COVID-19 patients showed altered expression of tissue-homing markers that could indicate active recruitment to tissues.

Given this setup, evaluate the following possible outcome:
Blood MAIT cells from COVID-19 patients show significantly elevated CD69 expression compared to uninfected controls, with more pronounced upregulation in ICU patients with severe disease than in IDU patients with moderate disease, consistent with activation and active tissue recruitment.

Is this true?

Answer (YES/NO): YES